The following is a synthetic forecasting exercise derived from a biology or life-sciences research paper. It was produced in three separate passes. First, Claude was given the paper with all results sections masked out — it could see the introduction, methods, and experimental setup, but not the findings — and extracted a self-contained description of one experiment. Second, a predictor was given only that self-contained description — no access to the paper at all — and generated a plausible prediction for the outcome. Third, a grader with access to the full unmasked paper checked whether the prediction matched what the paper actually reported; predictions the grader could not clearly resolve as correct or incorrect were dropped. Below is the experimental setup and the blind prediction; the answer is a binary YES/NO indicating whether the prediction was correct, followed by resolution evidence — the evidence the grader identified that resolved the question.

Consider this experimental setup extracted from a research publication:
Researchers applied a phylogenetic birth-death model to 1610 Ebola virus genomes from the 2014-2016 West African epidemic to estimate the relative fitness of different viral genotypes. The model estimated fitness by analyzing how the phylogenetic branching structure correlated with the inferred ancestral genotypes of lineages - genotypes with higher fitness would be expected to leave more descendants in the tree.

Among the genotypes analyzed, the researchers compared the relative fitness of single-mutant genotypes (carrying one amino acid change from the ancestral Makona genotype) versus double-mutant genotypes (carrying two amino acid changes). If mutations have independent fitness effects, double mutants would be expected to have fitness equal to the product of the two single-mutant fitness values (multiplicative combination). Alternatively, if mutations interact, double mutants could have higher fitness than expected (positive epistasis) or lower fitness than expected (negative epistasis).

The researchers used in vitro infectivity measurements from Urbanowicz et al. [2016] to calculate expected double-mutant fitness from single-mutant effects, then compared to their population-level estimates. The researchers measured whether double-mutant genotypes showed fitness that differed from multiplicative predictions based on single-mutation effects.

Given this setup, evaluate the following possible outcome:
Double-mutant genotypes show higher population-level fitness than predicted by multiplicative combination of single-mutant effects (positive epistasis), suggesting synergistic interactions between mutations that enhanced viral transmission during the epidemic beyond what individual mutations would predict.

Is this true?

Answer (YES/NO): YES